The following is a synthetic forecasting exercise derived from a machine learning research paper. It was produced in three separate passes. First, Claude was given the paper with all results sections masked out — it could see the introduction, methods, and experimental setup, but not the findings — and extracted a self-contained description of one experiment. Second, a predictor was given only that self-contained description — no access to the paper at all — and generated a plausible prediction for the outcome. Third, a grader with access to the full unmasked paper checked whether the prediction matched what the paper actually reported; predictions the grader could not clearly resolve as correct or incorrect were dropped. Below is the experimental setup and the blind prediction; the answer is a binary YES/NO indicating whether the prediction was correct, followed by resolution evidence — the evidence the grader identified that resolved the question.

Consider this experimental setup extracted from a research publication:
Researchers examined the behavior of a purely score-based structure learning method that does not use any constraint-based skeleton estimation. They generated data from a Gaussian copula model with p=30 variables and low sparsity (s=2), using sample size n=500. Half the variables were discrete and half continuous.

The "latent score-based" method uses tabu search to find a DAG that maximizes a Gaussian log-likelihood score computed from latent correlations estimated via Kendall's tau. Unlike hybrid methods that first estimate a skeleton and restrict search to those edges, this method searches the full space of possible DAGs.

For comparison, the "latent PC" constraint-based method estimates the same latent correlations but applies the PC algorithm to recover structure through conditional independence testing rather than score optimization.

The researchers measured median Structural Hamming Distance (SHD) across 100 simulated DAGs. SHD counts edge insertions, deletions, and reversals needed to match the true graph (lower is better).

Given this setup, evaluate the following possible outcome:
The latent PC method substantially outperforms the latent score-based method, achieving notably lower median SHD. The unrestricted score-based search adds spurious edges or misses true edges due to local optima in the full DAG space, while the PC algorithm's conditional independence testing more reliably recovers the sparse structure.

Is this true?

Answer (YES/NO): YES